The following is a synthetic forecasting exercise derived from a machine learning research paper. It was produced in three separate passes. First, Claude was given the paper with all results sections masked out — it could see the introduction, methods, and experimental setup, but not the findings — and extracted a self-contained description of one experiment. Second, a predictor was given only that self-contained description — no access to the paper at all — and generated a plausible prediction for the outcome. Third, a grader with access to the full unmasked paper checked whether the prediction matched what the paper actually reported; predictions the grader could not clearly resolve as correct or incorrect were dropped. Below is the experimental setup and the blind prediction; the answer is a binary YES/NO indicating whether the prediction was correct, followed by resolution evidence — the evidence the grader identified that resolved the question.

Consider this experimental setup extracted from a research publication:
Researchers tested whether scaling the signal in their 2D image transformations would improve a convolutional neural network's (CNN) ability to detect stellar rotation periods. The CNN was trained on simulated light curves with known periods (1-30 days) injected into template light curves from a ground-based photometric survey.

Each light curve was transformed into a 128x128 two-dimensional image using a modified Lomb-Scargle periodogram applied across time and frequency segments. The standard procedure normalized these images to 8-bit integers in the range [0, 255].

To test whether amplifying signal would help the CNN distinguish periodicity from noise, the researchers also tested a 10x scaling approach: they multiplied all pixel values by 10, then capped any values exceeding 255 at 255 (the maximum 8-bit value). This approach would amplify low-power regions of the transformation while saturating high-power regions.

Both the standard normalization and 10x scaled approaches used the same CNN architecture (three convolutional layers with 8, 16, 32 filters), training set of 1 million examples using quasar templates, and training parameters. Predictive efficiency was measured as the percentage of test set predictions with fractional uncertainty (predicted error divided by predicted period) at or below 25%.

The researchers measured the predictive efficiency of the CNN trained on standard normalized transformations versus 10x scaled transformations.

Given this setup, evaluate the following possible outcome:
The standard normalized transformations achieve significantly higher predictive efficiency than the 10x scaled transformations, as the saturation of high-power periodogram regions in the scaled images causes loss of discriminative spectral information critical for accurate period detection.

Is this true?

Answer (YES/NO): YES